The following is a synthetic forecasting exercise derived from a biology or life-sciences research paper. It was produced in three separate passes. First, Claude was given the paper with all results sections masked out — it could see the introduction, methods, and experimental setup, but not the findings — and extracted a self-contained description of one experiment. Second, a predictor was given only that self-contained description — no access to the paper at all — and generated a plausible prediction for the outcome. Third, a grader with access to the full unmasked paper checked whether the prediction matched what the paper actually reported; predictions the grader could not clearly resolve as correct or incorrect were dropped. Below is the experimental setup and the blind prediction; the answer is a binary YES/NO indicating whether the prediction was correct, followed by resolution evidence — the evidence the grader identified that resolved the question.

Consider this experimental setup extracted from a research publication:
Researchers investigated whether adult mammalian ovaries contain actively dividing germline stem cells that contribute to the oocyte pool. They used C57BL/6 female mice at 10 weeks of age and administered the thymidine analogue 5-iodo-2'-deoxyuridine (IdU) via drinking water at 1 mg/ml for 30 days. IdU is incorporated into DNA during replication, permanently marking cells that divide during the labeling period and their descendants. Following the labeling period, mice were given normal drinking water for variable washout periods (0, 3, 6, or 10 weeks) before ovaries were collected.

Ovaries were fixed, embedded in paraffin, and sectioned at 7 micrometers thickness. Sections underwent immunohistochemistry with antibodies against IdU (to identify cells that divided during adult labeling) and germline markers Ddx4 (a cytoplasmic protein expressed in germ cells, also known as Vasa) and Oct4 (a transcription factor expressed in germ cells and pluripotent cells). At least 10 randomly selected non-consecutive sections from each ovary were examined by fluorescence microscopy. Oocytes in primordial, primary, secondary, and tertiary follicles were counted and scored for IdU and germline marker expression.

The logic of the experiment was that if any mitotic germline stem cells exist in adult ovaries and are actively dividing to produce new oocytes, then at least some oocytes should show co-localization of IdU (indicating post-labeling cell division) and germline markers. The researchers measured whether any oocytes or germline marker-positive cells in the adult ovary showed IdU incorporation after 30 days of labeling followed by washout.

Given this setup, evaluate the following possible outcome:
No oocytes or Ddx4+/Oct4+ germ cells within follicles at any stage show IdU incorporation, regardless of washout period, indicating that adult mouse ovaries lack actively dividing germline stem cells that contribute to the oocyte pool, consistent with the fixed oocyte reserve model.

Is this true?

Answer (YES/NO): YES